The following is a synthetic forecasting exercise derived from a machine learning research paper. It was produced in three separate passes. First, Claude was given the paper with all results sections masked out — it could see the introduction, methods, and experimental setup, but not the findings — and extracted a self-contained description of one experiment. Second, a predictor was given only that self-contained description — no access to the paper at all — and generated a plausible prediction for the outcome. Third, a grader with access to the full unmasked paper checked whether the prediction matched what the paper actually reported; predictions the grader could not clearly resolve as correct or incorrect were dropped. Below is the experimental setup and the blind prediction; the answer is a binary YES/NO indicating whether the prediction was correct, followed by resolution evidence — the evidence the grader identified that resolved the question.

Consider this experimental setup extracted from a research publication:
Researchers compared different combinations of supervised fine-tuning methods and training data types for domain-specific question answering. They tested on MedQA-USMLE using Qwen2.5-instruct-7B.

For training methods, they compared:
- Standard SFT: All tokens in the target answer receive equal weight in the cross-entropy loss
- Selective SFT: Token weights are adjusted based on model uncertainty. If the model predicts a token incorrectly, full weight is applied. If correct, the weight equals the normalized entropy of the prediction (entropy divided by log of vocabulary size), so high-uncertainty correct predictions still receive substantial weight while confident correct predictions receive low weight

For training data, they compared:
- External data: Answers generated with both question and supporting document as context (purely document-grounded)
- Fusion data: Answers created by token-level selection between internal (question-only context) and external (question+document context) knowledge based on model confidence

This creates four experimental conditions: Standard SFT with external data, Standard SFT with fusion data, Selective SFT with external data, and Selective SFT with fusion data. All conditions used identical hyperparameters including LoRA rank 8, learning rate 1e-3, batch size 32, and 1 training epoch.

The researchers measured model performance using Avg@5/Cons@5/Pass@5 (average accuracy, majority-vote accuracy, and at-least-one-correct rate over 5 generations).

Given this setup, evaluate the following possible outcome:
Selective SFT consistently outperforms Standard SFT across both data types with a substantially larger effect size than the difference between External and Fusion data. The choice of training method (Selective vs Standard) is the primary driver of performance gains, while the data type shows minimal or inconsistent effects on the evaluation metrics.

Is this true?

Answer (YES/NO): NO